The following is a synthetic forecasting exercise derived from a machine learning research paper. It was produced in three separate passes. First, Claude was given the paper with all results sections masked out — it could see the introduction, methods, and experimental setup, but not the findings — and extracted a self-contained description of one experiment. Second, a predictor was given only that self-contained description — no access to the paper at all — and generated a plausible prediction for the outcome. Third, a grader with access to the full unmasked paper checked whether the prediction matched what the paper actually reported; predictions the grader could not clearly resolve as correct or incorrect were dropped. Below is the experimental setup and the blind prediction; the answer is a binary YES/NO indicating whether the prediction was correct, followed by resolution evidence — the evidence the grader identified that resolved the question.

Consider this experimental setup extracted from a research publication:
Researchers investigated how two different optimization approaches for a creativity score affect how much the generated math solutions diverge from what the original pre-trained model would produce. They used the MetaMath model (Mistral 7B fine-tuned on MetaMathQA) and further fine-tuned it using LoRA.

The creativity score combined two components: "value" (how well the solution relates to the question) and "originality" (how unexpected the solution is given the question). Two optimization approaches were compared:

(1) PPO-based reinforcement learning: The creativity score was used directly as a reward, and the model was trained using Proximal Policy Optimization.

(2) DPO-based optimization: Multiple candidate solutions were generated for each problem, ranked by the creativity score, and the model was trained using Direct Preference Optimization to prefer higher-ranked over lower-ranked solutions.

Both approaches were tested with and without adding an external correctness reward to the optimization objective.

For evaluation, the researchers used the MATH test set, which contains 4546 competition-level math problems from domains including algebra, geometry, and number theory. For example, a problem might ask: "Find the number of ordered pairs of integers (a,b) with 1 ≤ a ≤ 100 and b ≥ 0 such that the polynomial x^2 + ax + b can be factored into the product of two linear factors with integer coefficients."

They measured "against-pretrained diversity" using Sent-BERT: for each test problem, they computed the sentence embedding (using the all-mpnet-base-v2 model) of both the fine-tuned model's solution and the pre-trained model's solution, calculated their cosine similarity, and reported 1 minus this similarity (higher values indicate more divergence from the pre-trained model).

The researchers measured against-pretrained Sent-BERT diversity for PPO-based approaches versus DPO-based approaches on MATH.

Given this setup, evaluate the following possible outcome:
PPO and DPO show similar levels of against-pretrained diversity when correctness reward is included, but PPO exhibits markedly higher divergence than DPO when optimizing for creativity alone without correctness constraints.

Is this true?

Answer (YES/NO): NO